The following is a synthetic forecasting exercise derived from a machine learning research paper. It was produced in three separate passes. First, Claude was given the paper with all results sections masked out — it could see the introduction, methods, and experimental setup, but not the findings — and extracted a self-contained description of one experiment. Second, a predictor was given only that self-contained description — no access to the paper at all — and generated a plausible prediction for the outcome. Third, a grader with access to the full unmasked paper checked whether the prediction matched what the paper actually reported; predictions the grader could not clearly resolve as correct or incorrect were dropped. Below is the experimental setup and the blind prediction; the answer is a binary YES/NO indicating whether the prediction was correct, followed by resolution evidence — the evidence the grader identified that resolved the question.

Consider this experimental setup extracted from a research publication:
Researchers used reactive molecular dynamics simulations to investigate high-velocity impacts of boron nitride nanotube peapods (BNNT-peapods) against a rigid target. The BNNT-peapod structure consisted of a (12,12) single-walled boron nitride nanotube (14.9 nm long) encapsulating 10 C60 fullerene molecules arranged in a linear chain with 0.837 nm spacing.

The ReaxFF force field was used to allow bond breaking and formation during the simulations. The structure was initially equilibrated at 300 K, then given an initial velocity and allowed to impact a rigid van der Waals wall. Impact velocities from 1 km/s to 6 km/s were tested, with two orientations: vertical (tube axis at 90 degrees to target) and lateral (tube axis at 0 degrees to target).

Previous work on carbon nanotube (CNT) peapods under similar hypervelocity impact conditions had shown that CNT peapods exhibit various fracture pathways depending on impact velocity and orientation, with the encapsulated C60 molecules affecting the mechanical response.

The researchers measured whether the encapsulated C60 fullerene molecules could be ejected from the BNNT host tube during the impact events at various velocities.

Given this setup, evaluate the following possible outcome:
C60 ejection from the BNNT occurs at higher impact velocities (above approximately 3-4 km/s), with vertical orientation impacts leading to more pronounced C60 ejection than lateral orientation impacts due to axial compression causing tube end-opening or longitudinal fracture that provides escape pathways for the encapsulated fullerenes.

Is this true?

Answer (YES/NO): NO